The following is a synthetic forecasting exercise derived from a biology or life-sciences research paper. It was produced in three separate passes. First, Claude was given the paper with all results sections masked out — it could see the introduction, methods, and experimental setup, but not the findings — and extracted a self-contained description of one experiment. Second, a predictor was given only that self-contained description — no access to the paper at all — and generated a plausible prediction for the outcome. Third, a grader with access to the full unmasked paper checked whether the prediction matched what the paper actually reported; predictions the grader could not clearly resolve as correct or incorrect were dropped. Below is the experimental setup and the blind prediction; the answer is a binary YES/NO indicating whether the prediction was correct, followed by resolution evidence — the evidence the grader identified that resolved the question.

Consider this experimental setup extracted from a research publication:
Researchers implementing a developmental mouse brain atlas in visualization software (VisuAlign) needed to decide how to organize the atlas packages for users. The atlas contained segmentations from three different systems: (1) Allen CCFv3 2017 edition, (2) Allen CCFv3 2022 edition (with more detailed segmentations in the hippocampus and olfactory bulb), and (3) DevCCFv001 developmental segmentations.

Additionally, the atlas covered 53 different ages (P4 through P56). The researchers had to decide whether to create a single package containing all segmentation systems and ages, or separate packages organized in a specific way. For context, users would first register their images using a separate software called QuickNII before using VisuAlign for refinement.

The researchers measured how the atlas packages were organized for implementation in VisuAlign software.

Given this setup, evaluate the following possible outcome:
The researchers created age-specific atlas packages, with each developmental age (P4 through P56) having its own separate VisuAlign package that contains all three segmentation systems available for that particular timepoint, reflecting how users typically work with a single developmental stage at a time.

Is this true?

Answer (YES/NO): NO